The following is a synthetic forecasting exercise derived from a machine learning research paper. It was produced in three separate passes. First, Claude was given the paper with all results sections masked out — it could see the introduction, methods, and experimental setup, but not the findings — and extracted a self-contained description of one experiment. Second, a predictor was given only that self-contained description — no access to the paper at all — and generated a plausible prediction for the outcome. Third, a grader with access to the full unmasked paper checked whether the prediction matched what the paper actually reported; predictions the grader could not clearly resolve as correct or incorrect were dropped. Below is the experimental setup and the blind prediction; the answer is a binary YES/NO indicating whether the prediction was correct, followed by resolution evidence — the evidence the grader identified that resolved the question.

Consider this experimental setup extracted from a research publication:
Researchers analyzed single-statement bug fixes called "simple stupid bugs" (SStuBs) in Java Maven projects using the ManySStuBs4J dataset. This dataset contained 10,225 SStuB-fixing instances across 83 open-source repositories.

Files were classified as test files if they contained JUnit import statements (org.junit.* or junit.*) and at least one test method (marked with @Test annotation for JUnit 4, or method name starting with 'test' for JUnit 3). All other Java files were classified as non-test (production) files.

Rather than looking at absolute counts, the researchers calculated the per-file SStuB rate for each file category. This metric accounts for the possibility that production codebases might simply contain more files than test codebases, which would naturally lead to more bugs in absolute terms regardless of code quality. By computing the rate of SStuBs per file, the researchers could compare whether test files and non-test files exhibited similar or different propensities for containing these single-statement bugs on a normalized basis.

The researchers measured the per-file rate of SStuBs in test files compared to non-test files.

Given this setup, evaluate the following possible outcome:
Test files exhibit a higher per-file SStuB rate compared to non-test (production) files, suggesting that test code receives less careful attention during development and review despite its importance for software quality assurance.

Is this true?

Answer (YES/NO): NO